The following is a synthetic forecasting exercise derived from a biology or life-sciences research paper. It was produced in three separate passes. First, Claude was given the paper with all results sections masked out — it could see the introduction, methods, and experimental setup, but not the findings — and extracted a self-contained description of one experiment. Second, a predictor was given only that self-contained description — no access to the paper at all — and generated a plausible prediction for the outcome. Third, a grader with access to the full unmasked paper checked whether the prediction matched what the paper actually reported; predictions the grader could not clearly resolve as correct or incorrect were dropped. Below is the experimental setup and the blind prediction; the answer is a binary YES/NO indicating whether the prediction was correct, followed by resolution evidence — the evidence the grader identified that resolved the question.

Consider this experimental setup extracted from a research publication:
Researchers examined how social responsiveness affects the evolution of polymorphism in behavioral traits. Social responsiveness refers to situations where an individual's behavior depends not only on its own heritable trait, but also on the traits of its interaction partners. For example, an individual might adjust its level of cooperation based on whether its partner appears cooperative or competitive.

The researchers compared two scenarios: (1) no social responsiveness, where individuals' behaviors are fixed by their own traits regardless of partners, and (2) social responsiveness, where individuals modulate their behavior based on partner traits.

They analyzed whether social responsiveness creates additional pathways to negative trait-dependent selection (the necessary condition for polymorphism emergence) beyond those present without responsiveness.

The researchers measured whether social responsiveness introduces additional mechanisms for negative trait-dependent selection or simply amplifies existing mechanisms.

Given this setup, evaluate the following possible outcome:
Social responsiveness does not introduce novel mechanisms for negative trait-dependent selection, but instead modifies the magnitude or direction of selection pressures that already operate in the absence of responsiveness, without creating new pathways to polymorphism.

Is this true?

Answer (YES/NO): NO